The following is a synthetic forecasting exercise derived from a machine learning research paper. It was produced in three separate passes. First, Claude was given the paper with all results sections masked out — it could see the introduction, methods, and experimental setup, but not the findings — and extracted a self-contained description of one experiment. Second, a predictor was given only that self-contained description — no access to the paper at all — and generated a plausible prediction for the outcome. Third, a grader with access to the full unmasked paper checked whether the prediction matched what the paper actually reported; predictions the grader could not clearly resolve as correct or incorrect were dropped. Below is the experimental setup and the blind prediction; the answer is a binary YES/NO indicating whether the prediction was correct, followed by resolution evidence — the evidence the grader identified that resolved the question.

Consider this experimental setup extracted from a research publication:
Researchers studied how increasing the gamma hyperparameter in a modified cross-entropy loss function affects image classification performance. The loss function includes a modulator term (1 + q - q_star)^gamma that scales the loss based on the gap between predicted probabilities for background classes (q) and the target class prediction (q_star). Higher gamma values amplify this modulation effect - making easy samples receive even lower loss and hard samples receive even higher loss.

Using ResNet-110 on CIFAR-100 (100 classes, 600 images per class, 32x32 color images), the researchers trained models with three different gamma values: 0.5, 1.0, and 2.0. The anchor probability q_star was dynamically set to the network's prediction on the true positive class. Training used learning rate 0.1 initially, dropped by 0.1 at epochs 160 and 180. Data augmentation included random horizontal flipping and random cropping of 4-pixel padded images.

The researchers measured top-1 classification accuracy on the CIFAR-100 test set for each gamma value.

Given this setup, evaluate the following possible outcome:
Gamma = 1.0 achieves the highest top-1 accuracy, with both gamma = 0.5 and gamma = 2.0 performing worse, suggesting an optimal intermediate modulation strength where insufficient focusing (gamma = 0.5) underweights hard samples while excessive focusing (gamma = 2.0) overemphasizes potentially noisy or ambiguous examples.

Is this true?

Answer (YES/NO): NO